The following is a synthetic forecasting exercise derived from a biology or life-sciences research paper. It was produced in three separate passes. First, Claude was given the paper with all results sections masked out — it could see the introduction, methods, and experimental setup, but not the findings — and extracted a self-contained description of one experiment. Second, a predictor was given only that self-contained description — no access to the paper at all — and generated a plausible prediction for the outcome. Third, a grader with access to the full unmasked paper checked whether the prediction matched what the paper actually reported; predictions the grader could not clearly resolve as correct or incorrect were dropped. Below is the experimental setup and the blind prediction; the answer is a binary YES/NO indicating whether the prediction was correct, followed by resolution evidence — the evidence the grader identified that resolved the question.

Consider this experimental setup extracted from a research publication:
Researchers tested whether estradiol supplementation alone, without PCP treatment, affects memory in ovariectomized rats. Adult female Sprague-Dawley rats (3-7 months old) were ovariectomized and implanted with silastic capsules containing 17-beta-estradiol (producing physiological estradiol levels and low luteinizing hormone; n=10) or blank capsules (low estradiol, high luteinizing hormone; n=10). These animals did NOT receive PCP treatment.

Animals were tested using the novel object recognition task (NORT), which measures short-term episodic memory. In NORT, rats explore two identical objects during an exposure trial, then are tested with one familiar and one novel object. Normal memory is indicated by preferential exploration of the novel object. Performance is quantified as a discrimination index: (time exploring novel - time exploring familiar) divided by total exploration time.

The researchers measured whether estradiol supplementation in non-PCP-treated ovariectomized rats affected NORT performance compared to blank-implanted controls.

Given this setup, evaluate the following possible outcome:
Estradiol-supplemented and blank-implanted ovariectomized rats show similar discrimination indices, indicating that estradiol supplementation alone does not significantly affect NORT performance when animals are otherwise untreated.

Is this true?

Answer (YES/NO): YES